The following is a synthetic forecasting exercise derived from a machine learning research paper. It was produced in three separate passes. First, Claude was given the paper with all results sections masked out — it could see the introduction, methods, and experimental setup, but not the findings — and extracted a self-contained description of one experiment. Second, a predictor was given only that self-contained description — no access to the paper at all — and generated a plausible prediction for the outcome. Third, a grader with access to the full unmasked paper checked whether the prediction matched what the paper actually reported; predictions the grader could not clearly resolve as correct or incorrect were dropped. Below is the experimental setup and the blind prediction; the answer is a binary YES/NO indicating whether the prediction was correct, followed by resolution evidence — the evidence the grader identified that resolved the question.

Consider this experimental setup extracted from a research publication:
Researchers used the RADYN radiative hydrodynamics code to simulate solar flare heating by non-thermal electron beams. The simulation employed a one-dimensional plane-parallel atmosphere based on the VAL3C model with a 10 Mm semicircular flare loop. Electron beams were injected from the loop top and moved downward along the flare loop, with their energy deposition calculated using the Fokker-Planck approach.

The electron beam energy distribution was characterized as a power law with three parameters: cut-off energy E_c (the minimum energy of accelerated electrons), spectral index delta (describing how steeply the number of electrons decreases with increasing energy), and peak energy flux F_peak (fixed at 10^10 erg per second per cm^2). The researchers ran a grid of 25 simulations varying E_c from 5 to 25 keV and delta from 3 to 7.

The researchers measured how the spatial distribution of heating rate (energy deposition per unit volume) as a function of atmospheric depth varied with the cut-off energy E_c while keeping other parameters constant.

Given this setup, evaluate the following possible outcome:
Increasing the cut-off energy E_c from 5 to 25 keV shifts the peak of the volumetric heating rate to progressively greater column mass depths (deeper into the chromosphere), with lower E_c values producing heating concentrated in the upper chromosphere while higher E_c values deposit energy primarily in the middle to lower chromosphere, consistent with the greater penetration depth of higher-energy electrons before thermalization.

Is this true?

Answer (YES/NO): YES